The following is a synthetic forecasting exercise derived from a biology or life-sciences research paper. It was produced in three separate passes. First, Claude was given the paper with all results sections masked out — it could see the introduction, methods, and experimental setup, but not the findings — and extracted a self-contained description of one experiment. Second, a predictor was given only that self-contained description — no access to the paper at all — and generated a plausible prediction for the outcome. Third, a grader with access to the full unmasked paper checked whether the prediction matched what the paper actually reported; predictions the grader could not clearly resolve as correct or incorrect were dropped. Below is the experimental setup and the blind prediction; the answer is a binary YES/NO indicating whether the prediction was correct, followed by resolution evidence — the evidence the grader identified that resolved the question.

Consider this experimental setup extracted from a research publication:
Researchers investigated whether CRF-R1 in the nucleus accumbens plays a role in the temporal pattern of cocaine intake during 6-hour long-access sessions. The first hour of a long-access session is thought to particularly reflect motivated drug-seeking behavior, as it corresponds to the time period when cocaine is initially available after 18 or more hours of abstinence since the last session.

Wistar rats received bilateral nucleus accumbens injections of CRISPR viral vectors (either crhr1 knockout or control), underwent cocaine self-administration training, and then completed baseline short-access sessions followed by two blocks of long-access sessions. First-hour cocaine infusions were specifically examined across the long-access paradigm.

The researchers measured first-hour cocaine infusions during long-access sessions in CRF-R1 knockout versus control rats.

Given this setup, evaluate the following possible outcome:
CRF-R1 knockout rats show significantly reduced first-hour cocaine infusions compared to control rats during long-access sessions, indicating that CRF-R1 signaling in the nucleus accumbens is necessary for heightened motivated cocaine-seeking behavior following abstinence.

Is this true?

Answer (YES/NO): NO